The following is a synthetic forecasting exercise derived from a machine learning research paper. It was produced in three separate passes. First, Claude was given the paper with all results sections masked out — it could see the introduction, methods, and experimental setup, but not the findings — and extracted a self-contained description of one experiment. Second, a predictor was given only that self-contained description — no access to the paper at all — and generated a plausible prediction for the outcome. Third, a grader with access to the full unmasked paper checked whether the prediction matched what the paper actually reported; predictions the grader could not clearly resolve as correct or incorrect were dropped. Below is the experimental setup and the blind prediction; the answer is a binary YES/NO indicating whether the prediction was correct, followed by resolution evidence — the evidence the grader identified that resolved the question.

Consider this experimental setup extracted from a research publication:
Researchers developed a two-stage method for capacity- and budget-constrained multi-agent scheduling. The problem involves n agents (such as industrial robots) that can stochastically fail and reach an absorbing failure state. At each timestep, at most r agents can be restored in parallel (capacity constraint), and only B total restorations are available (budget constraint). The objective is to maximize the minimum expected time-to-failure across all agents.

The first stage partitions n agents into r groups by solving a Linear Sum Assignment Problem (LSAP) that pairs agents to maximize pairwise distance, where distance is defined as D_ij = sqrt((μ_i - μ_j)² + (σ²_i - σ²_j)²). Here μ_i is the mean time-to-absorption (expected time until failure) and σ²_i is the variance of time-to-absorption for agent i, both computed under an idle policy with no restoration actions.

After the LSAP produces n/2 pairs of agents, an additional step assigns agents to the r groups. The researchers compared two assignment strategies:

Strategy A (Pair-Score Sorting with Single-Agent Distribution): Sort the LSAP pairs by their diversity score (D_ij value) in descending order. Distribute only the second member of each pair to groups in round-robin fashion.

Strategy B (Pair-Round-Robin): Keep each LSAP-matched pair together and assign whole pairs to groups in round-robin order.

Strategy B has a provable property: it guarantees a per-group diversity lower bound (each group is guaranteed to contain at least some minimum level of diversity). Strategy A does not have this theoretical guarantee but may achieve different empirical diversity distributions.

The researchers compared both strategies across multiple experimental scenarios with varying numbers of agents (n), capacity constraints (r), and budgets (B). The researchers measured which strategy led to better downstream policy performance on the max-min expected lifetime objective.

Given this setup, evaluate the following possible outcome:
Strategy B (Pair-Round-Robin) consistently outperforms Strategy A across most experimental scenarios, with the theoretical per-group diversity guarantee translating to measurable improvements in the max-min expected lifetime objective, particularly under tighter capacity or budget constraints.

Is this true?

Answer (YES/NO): NO